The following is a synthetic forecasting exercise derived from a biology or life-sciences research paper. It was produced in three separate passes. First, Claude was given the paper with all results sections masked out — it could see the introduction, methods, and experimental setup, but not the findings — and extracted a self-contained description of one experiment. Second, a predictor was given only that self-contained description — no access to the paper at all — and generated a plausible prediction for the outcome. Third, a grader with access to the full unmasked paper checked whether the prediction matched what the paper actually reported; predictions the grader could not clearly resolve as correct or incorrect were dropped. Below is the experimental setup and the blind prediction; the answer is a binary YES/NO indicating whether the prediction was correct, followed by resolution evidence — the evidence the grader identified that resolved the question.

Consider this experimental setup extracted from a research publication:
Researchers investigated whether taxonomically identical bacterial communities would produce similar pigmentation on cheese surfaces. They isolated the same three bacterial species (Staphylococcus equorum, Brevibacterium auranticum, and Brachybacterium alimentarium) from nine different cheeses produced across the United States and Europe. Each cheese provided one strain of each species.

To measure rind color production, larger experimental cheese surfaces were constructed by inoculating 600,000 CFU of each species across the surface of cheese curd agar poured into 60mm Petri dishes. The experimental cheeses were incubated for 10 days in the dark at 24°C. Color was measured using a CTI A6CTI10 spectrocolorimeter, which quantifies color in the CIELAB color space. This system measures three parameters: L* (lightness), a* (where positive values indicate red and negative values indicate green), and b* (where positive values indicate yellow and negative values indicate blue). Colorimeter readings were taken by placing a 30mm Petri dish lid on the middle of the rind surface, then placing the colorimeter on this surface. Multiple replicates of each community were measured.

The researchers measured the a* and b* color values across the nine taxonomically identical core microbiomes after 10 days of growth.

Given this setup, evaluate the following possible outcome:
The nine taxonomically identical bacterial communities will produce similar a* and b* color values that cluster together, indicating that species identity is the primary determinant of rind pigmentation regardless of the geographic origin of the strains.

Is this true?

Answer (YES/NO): NO